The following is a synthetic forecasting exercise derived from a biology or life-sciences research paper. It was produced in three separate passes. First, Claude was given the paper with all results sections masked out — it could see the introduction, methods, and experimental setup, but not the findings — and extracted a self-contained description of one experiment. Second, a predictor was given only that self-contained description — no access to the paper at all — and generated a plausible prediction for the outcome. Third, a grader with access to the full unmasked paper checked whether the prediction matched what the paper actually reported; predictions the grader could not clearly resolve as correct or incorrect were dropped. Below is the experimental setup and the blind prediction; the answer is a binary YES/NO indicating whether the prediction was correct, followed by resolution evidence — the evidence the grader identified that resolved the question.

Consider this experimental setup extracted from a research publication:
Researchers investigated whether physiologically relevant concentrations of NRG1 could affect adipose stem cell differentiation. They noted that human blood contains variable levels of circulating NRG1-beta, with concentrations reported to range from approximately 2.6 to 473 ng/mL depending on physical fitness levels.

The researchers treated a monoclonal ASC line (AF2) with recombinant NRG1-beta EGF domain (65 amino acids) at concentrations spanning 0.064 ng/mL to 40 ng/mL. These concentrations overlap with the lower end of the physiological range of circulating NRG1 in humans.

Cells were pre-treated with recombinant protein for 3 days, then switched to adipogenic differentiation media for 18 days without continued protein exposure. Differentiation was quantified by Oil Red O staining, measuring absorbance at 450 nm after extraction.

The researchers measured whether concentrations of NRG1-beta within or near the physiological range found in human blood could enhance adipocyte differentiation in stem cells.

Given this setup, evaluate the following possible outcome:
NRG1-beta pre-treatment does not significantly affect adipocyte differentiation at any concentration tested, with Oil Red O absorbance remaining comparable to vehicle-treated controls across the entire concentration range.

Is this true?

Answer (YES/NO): NO